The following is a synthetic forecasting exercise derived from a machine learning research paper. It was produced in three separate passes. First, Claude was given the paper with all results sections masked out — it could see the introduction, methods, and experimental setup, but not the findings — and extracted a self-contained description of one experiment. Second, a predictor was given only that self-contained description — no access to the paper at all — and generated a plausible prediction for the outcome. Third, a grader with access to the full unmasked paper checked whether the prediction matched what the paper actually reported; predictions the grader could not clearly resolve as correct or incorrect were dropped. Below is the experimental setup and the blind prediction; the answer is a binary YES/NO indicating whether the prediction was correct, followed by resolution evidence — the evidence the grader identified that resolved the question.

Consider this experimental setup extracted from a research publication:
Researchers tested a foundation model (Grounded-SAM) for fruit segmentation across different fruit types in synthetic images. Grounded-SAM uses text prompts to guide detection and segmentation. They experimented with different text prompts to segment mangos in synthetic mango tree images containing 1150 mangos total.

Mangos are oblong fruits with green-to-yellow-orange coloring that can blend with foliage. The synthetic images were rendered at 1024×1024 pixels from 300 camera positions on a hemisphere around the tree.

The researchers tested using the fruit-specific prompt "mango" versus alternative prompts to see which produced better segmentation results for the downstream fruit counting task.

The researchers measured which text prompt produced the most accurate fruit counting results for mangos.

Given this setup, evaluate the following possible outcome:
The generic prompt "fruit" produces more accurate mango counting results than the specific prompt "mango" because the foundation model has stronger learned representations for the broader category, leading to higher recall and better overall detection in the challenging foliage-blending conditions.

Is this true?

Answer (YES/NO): NO